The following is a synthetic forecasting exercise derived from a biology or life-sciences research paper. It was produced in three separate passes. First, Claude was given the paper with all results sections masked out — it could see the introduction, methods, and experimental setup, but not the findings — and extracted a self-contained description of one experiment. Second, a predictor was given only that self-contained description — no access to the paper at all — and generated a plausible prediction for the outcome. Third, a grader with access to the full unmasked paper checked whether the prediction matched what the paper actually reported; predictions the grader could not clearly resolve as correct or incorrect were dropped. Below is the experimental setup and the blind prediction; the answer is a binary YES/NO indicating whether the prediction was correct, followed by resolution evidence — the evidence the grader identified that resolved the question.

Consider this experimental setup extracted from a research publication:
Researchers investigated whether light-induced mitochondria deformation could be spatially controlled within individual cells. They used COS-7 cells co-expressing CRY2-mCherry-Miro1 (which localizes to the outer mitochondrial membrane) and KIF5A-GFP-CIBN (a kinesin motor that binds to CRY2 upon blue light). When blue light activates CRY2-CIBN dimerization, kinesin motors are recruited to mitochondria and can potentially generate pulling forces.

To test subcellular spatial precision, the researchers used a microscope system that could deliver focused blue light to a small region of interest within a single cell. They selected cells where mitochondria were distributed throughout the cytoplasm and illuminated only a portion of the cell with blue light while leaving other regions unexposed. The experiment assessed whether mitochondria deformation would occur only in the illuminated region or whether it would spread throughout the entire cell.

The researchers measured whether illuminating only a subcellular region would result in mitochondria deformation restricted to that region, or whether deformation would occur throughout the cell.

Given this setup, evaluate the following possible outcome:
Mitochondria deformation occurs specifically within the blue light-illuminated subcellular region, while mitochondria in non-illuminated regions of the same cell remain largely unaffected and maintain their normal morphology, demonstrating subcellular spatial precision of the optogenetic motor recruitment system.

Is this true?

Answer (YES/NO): YES